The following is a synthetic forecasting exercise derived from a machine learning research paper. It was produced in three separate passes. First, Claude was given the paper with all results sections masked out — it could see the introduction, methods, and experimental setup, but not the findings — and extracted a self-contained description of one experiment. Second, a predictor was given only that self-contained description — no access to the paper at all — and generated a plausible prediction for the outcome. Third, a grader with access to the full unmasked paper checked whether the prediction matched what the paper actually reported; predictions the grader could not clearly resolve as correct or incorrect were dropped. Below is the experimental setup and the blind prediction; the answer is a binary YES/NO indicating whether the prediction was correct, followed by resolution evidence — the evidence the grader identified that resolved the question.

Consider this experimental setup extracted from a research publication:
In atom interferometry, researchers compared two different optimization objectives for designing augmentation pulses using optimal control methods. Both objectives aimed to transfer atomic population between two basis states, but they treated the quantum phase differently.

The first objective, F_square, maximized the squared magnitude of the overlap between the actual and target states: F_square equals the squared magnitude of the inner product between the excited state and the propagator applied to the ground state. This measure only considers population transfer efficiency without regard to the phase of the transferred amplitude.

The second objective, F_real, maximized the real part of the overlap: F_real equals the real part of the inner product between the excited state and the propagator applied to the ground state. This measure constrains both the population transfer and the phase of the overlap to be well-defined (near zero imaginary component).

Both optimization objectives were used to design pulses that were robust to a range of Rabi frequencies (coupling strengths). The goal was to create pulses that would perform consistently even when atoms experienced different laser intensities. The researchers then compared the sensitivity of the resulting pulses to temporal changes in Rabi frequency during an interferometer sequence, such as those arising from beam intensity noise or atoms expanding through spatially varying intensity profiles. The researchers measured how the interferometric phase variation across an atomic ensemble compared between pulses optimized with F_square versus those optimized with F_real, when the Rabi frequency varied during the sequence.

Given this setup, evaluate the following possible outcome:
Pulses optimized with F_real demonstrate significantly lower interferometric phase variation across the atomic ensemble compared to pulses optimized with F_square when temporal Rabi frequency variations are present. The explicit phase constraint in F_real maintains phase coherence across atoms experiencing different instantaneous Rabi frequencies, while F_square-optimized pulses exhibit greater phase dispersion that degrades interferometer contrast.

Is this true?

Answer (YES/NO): YES